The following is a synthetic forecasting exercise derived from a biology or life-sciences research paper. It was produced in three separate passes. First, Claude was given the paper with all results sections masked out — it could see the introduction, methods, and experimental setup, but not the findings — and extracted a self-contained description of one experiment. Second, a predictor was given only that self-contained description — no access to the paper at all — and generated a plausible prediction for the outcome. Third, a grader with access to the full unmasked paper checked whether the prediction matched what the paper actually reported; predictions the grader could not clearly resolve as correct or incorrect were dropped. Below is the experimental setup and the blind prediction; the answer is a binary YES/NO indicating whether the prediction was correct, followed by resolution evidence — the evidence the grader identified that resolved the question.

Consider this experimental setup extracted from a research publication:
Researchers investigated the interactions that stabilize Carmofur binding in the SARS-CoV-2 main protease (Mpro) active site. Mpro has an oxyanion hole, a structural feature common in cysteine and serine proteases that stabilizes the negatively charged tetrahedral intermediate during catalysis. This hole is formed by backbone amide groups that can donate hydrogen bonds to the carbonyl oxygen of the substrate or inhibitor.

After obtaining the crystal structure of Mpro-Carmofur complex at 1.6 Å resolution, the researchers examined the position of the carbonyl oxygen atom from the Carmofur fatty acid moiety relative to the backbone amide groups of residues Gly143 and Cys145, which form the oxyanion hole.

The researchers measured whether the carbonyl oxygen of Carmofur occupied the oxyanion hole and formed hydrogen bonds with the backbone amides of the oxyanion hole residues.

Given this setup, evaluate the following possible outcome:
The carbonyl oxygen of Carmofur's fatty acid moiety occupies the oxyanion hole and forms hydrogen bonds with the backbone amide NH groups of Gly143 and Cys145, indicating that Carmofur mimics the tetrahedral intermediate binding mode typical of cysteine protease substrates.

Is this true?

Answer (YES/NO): YES